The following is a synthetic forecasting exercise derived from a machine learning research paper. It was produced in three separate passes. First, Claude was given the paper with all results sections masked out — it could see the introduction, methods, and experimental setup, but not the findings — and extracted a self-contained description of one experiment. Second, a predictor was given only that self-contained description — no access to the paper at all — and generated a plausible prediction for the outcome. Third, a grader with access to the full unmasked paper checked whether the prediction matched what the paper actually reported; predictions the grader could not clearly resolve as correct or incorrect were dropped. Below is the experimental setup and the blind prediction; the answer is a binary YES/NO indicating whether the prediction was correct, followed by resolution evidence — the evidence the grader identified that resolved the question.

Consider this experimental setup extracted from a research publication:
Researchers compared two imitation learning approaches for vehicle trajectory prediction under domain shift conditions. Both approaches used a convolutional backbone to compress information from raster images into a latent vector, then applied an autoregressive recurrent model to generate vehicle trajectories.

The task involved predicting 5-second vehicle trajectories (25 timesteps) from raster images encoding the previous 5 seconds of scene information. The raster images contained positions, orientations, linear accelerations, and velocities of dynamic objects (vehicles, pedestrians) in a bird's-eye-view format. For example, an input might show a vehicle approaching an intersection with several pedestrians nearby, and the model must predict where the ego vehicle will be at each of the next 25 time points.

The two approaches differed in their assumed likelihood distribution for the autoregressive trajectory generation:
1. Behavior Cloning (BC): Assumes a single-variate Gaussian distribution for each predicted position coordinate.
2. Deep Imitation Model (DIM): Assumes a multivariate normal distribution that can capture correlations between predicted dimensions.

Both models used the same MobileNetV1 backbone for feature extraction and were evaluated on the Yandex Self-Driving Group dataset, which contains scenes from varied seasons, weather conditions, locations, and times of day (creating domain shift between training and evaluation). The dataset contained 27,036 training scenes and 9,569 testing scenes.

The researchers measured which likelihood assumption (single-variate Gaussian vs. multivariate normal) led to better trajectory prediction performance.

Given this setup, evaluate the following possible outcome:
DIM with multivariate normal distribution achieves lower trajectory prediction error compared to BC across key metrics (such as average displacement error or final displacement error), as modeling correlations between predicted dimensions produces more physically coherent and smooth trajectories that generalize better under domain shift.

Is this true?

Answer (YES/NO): NO